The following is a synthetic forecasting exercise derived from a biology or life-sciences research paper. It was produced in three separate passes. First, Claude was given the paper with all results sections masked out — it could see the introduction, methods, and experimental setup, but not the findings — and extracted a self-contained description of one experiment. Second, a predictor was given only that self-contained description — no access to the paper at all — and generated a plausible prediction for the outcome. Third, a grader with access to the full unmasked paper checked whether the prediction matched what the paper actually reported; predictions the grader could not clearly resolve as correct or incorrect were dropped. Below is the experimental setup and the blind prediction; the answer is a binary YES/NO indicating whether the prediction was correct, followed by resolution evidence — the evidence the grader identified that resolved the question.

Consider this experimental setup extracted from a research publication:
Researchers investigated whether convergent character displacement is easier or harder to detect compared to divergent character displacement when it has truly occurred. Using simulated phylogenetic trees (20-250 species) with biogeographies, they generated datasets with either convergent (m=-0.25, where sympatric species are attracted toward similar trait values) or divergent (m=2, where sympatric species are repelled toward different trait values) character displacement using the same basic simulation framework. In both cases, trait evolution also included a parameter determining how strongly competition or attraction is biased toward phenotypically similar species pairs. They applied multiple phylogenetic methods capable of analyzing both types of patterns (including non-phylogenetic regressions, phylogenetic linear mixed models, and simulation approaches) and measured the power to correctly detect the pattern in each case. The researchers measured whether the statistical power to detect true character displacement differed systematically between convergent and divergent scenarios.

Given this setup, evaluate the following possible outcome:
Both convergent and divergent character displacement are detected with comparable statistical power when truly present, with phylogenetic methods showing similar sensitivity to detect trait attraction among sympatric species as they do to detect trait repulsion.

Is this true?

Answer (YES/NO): NO